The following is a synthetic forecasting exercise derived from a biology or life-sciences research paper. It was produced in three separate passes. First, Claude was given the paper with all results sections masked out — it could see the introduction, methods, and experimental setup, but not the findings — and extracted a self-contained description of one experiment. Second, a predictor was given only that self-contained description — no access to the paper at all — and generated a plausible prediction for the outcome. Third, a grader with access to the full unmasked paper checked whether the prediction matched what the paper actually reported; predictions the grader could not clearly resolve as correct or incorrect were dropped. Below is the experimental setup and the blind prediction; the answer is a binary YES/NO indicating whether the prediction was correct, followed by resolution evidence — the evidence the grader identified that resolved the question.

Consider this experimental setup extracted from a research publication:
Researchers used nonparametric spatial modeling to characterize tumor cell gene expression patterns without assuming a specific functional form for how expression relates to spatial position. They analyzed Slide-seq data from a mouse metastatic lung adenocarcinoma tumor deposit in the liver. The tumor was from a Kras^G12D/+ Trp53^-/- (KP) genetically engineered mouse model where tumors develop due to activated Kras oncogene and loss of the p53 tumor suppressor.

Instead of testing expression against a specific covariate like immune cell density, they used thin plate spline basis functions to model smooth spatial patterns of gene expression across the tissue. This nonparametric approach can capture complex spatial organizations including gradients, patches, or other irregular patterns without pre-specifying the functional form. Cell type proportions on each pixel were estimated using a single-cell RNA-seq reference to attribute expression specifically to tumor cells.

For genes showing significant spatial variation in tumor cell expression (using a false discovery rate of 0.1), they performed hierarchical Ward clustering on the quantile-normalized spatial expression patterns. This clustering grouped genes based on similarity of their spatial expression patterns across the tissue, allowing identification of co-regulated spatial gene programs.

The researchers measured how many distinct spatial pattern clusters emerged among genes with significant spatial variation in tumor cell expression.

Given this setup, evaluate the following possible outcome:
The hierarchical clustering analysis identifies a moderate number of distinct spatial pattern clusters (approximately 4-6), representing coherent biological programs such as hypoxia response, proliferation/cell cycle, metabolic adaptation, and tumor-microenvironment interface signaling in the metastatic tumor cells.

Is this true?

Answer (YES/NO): NO